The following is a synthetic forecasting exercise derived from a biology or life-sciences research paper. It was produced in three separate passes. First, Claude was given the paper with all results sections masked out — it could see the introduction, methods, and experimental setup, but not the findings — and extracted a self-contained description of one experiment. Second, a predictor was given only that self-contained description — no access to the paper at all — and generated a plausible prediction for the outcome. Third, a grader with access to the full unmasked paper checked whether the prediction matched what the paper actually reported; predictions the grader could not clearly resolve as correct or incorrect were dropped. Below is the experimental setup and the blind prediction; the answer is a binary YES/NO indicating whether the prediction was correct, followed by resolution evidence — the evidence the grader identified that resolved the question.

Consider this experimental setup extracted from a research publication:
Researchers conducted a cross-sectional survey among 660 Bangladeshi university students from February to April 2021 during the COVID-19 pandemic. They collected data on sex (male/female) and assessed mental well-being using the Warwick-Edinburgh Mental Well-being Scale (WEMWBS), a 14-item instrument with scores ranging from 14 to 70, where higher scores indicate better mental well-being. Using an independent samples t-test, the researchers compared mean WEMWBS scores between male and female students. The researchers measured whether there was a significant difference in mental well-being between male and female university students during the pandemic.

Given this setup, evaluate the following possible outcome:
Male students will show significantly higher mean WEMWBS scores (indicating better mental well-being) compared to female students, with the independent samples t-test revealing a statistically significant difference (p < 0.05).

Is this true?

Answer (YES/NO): YES